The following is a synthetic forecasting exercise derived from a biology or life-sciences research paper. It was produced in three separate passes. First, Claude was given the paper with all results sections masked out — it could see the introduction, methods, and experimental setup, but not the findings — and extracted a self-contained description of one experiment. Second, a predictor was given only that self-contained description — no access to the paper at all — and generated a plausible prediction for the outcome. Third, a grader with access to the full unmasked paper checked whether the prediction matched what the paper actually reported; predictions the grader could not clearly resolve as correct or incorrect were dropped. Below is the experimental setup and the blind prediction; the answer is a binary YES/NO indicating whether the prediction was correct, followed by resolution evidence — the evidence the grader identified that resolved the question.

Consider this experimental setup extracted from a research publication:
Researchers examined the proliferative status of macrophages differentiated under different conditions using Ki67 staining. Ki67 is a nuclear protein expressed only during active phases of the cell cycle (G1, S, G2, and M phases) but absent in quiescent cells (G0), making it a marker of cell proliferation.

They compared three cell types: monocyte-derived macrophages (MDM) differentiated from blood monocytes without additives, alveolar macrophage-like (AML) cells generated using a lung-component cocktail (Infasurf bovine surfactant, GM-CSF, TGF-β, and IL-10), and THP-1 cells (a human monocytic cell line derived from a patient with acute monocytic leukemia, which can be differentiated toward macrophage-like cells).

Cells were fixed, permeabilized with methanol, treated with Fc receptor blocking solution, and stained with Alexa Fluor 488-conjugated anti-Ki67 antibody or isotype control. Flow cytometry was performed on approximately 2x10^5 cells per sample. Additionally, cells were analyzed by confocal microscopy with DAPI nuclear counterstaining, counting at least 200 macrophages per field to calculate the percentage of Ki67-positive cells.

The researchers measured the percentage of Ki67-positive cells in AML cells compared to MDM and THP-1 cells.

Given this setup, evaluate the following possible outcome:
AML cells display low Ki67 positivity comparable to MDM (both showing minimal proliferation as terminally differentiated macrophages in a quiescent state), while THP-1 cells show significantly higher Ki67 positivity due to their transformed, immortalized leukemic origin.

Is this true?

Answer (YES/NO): YES